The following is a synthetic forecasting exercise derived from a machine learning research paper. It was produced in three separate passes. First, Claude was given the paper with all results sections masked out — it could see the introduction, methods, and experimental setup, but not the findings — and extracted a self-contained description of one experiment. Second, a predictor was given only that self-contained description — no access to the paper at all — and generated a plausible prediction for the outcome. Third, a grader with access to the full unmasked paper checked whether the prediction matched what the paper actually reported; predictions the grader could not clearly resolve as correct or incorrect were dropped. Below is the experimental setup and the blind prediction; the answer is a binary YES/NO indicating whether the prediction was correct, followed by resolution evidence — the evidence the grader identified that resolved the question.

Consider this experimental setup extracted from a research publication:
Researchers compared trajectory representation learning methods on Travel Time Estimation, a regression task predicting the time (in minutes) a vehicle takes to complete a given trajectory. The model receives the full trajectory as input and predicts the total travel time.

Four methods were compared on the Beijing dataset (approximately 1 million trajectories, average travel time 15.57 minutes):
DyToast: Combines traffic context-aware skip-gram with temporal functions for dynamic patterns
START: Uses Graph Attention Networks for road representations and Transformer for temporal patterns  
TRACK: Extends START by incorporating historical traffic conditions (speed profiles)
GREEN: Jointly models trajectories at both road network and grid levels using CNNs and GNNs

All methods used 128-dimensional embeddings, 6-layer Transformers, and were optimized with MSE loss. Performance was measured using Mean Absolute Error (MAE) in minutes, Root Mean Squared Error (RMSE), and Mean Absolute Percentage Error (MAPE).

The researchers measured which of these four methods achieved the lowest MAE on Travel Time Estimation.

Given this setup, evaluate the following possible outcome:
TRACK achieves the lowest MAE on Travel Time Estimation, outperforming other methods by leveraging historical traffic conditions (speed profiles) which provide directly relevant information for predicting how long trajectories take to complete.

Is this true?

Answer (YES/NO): YES